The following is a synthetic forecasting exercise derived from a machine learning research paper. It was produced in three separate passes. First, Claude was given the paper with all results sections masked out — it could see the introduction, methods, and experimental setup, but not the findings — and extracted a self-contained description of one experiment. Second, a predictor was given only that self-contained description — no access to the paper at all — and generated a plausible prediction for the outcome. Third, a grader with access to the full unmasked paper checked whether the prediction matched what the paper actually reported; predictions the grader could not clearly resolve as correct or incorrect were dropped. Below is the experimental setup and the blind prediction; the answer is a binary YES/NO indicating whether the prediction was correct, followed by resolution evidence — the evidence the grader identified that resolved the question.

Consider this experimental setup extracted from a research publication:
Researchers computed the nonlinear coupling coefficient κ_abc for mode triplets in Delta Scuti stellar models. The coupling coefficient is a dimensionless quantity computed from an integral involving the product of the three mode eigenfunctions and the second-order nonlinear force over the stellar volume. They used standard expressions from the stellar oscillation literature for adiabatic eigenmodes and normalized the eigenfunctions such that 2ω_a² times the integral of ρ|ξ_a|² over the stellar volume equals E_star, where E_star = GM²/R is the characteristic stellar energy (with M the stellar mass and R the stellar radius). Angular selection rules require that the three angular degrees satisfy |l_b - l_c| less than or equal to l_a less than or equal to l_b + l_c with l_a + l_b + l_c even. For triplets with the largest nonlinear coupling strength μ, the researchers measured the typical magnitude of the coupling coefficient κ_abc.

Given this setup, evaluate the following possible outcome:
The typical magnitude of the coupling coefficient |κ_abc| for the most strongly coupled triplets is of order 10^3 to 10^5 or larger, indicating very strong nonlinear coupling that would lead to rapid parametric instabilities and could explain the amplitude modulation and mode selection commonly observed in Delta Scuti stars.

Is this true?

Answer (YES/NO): NO